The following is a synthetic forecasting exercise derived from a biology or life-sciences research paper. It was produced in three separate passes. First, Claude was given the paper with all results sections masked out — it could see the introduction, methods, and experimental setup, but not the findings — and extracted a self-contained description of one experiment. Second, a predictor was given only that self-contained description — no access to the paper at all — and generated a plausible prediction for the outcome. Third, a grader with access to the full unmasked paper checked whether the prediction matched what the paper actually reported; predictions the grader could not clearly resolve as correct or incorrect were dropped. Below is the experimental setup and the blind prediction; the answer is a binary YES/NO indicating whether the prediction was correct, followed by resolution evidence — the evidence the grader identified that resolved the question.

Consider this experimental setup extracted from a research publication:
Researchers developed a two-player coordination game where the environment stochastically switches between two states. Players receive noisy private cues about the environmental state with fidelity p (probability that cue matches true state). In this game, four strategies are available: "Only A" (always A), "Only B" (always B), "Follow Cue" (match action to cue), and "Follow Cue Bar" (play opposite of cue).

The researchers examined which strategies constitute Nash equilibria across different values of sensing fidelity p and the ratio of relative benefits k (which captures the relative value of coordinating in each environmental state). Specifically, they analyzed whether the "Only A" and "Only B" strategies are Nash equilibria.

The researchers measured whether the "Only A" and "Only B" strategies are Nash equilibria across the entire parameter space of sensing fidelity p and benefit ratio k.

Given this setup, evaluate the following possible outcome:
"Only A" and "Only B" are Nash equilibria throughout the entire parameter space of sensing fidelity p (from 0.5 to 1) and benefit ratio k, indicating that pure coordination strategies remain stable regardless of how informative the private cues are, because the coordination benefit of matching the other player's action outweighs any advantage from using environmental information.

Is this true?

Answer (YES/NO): YES